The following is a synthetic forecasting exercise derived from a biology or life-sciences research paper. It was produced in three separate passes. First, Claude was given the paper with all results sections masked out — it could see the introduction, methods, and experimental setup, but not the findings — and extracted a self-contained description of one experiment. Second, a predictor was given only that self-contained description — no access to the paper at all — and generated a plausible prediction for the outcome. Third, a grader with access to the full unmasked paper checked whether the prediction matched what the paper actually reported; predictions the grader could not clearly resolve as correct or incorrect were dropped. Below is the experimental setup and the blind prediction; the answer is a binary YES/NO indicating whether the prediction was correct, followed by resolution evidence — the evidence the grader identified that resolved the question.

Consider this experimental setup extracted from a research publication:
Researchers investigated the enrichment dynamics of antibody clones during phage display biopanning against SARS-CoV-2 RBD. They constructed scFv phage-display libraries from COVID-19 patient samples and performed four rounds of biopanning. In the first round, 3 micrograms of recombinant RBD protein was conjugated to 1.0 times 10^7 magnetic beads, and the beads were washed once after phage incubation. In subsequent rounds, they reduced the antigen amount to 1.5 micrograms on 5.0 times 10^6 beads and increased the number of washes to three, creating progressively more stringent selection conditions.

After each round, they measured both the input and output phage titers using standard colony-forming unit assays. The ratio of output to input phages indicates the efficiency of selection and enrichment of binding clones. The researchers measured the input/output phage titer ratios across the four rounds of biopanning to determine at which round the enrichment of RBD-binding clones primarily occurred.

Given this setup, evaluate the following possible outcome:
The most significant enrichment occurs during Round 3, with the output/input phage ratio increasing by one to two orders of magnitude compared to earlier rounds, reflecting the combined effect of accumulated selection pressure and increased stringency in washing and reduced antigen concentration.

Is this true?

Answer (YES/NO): NO